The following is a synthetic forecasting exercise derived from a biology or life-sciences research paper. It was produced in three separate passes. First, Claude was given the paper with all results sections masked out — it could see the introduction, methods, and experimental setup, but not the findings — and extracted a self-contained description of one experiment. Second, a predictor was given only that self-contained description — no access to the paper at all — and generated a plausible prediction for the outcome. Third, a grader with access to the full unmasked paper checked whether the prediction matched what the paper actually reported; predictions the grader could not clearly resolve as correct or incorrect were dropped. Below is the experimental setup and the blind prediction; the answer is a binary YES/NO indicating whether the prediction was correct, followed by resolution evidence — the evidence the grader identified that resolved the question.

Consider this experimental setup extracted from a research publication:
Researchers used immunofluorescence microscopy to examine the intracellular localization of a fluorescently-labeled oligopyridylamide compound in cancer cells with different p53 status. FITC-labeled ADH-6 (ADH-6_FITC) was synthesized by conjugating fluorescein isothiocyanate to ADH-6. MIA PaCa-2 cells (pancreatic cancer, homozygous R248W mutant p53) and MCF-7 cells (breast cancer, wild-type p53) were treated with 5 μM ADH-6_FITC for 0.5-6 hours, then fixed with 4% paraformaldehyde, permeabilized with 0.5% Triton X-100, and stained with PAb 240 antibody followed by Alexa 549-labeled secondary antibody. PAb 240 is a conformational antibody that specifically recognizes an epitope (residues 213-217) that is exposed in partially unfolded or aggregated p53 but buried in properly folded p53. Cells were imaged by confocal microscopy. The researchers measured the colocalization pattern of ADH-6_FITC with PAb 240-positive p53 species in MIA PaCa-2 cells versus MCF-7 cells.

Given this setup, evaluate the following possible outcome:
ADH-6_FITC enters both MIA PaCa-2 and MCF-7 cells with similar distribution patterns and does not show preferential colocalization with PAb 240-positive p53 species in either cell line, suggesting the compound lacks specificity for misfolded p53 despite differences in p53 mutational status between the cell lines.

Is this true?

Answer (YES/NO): NO